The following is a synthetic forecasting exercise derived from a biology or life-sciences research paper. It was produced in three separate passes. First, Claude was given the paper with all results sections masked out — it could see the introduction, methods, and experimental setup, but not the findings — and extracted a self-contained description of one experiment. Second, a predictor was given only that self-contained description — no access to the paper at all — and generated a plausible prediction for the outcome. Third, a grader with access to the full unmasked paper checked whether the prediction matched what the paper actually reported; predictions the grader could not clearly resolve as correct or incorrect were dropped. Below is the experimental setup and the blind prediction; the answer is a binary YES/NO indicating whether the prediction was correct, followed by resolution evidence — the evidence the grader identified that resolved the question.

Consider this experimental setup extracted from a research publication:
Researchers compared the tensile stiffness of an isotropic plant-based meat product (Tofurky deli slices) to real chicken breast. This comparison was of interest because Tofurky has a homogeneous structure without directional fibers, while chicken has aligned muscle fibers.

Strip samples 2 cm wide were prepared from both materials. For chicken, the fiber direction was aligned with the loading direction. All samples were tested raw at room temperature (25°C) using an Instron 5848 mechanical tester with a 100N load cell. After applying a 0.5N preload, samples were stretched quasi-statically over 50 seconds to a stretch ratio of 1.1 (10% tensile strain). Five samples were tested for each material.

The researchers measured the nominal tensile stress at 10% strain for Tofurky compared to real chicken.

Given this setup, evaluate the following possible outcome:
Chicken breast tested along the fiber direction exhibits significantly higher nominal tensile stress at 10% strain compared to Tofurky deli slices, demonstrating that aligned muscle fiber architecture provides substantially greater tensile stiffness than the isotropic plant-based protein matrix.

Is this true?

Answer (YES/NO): NO